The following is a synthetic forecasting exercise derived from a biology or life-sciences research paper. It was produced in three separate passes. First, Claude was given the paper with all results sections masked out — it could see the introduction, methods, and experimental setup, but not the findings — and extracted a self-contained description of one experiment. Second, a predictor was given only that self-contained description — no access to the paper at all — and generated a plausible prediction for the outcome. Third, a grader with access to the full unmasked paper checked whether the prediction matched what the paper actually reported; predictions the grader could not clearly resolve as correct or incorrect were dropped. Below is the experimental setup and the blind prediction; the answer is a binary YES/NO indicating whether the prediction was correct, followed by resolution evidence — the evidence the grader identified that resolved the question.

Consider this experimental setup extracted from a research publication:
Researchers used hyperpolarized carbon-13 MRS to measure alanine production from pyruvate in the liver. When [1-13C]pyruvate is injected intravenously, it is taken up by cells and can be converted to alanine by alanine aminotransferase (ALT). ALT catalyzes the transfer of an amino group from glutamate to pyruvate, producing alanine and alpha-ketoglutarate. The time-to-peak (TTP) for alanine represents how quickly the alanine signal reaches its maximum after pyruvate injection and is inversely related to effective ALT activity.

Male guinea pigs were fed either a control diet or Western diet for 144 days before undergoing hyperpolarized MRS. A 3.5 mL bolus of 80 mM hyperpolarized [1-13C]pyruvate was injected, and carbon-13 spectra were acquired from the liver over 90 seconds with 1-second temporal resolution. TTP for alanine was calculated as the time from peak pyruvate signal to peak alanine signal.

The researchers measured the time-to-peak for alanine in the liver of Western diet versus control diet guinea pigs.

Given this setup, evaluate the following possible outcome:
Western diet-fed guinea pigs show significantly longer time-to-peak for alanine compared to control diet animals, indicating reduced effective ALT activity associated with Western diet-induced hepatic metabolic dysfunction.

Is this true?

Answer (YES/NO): NO